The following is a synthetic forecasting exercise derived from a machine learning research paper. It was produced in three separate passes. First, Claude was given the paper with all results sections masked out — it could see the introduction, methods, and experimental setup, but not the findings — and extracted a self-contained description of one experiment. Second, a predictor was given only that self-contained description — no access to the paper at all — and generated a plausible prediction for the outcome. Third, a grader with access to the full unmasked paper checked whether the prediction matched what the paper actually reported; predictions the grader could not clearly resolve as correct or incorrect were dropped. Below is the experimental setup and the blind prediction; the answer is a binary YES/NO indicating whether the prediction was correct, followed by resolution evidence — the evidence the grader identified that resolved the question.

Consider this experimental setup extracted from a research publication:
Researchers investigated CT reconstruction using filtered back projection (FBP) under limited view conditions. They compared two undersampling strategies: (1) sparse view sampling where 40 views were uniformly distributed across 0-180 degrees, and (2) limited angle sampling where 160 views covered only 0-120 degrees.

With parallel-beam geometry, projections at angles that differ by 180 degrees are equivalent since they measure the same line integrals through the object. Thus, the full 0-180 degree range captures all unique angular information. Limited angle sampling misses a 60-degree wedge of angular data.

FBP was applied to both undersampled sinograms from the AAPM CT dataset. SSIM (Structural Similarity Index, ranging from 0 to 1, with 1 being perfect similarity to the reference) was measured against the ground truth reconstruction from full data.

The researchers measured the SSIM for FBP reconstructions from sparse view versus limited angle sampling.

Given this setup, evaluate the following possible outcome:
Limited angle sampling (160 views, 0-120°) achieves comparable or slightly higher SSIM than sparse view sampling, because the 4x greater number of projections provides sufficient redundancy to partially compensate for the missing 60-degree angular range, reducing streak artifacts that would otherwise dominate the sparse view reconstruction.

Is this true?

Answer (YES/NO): NO